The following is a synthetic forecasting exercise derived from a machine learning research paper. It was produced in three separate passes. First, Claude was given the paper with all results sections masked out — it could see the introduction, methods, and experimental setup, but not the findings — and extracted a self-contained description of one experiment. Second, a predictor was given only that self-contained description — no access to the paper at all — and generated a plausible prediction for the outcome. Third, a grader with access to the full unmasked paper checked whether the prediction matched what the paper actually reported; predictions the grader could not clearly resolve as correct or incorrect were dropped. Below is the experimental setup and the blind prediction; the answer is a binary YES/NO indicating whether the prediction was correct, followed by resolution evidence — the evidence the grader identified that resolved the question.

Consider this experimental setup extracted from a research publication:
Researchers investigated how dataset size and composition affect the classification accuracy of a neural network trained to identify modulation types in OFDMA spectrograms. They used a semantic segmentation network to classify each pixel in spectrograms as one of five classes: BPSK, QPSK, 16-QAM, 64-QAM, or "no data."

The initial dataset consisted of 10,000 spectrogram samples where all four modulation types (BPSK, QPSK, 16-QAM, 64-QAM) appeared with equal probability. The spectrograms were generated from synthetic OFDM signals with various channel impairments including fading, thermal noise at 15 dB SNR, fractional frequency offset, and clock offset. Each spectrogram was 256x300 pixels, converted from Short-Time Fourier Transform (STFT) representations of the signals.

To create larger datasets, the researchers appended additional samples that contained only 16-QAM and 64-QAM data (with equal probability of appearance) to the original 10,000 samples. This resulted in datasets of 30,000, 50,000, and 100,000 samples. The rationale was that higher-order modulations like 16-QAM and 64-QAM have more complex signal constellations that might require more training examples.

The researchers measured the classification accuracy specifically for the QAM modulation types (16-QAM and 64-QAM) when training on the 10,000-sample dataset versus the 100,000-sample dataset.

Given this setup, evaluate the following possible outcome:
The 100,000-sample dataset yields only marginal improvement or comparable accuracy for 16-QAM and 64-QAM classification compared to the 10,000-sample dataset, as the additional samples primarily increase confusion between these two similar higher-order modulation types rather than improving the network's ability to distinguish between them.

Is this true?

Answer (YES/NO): NO